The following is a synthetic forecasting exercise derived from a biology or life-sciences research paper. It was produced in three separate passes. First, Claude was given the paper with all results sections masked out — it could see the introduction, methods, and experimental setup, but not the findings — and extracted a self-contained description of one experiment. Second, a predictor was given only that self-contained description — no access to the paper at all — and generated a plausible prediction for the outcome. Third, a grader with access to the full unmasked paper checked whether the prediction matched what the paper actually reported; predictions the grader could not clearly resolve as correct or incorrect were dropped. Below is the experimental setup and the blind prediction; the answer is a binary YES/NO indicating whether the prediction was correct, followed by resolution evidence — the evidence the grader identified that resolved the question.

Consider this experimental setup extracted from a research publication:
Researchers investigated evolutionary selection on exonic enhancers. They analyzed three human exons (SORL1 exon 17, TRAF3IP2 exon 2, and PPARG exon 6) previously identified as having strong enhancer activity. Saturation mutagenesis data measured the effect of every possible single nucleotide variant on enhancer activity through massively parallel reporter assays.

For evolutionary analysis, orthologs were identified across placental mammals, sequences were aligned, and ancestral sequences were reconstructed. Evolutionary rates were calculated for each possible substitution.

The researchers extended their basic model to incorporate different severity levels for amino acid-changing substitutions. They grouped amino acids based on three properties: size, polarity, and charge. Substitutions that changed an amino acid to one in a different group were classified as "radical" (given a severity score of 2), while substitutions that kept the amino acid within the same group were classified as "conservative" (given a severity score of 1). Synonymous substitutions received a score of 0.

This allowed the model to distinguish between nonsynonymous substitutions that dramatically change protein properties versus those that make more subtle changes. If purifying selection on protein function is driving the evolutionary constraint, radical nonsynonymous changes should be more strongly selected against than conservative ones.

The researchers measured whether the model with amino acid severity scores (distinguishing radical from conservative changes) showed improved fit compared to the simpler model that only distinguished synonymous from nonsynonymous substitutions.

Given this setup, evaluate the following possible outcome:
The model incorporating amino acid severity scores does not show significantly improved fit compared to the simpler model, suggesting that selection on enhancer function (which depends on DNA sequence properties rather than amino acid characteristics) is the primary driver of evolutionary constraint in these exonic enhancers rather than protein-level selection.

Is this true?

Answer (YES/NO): NO